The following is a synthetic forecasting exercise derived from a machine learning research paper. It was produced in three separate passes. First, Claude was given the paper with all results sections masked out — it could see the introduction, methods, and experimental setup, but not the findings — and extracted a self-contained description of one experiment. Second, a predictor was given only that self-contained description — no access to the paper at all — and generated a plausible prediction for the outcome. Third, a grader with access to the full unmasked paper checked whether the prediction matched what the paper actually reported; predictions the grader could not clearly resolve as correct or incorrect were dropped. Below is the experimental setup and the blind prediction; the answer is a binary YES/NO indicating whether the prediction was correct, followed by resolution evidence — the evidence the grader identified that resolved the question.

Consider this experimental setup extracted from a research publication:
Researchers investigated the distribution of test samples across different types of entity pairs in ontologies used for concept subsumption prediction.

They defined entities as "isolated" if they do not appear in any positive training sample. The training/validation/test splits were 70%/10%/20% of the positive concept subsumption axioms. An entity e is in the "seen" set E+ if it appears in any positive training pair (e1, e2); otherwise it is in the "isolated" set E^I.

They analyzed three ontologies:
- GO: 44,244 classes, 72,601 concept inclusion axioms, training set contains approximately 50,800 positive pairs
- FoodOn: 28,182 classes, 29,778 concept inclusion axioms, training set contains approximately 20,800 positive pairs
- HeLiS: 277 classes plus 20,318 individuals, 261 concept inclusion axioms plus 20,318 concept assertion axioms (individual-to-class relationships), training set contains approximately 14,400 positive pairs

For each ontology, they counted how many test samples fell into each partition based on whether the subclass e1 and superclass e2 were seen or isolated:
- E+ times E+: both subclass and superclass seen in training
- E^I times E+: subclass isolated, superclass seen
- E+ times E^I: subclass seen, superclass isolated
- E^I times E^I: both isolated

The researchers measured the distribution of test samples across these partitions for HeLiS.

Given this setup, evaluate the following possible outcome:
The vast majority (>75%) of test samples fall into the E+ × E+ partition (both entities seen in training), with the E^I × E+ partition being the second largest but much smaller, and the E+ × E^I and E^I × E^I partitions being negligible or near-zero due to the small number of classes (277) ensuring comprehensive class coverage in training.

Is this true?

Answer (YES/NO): NO